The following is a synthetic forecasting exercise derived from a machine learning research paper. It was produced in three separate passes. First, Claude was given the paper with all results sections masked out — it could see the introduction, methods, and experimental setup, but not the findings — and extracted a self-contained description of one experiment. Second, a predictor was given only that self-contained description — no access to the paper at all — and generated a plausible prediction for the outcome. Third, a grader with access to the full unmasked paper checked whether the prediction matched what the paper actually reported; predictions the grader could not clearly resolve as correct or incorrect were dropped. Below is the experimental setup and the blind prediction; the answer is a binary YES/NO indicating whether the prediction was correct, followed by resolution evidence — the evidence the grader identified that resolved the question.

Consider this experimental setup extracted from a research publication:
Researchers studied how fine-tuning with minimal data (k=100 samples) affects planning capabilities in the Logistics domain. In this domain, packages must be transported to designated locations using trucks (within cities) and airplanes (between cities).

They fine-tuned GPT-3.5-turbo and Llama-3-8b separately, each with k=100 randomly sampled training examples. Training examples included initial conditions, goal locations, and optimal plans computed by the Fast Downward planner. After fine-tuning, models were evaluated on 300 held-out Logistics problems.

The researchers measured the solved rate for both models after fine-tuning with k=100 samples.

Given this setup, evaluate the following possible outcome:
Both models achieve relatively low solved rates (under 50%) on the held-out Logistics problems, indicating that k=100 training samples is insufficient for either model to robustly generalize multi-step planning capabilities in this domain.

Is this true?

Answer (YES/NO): YES